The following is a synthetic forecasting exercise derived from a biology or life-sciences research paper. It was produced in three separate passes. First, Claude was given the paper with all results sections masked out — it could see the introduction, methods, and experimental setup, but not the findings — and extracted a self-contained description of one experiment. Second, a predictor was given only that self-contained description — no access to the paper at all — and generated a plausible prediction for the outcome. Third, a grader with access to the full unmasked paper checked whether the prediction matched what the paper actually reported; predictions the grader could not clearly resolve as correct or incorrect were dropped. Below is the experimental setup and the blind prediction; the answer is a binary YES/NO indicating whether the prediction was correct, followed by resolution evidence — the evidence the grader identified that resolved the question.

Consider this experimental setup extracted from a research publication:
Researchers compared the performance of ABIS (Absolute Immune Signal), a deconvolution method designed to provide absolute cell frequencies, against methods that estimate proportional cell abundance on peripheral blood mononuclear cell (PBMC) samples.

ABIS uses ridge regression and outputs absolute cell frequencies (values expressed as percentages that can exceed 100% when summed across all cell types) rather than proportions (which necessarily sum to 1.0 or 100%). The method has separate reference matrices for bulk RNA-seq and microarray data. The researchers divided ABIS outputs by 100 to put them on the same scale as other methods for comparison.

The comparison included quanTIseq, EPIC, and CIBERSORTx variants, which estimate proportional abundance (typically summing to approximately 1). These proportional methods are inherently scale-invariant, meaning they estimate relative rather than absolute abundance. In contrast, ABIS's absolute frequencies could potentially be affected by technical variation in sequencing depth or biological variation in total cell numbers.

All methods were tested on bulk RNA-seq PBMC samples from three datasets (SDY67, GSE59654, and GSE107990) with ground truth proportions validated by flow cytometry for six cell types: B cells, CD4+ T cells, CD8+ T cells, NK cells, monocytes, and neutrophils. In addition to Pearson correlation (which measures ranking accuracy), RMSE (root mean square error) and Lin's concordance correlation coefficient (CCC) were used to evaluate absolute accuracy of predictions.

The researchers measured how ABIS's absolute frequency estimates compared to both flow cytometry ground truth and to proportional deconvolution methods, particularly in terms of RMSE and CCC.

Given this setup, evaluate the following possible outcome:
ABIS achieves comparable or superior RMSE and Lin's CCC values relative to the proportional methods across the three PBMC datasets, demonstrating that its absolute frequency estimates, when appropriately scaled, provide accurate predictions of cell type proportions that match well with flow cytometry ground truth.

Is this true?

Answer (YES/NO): YES